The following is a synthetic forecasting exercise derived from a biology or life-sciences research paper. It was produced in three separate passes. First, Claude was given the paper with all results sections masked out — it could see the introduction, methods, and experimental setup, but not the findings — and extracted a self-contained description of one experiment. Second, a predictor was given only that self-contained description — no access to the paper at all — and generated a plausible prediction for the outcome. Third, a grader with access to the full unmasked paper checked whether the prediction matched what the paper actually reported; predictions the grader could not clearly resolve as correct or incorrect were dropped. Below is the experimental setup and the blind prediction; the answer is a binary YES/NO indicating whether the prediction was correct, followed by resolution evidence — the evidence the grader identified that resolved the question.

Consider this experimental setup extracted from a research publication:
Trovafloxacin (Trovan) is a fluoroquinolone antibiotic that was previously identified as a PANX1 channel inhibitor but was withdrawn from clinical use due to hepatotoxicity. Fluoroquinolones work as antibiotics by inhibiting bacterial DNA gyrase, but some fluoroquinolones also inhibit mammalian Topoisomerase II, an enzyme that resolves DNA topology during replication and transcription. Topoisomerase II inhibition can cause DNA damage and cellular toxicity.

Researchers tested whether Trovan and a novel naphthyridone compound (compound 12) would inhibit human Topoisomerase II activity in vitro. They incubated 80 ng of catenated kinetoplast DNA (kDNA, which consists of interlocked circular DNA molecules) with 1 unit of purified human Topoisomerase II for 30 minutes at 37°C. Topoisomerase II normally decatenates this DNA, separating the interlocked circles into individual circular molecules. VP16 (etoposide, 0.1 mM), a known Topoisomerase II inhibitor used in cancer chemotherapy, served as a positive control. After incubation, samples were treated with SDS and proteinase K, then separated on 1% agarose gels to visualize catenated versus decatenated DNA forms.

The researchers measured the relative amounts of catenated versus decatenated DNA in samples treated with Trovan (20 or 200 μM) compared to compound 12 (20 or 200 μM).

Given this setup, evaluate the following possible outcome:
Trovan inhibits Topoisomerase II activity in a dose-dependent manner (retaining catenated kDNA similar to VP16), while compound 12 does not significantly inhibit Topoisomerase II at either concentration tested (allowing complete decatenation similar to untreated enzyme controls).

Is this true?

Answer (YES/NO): NO